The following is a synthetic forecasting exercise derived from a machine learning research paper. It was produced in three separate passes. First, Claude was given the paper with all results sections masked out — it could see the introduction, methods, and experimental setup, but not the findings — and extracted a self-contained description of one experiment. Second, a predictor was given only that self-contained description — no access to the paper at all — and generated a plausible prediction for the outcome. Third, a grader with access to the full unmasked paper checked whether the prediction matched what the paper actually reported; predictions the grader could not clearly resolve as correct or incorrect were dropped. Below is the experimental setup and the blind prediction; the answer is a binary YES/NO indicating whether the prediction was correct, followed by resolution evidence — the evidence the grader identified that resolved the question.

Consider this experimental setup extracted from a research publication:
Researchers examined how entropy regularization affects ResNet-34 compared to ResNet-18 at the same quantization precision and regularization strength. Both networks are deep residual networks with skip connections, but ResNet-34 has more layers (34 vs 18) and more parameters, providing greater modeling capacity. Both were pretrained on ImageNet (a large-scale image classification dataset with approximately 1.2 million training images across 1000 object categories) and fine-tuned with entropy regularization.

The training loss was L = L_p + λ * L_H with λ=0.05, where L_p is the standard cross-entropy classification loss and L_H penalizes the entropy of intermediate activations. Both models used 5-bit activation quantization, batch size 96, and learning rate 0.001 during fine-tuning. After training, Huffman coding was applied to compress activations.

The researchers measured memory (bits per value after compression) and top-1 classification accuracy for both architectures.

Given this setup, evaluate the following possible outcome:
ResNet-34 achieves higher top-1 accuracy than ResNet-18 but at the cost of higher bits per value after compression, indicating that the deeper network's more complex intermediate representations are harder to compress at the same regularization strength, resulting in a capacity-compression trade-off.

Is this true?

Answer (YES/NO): NO